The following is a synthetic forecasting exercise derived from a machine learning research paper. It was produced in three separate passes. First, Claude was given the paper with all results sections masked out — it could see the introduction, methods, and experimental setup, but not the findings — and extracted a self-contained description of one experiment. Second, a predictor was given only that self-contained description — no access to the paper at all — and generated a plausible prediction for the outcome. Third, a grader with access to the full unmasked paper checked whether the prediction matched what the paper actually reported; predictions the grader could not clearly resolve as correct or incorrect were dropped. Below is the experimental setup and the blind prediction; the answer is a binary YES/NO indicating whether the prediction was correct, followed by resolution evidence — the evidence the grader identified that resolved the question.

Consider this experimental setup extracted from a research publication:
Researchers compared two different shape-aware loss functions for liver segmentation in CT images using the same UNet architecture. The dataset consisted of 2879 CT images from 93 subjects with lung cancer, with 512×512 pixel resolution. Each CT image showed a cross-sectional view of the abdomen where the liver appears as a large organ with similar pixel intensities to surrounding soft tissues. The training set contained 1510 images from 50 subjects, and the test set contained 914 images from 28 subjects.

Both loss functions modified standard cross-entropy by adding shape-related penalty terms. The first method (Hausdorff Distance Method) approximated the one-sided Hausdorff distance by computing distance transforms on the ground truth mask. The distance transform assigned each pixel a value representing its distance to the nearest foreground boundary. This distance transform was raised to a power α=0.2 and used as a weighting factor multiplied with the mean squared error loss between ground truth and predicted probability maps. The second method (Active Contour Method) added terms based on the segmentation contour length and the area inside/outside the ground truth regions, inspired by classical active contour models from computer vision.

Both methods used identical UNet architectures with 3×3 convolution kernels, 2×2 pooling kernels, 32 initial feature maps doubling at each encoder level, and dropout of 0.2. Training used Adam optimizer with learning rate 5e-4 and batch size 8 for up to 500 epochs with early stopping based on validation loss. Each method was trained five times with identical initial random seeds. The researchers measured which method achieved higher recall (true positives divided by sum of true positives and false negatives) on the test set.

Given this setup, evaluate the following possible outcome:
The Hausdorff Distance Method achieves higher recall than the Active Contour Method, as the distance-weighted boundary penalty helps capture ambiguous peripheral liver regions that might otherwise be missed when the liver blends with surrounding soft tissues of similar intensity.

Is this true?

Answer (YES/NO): NO